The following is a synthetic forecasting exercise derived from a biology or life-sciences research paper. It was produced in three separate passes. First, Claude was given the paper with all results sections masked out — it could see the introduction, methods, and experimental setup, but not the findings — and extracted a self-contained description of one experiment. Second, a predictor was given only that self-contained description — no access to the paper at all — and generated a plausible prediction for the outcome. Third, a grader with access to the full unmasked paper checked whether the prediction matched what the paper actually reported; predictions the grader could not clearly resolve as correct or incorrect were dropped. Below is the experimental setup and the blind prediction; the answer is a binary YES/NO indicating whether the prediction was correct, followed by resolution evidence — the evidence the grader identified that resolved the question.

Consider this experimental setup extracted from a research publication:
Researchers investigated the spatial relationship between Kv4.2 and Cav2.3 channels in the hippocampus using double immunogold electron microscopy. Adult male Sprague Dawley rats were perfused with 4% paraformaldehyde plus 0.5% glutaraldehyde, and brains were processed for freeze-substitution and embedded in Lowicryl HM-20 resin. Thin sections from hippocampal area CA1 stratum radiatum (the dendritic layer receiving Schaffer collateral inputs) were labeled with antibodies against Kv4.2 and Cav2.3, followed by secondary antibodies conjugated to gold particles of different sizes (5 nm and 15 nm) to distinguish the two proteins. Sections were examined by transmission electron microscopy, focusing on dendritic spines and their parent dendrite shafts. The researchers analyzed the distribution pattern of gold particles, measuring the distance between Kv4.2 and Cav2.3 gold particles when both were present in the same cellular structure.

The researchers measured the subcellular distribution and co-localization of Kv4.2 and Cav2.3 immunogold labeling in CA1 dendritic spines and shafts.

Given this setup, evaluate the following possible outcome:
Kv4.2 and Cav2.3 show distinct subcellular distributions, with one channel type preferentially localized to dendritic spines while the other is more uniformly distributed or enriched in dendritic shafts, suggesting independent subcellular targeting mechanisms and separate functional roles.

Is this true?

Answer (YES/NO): NO